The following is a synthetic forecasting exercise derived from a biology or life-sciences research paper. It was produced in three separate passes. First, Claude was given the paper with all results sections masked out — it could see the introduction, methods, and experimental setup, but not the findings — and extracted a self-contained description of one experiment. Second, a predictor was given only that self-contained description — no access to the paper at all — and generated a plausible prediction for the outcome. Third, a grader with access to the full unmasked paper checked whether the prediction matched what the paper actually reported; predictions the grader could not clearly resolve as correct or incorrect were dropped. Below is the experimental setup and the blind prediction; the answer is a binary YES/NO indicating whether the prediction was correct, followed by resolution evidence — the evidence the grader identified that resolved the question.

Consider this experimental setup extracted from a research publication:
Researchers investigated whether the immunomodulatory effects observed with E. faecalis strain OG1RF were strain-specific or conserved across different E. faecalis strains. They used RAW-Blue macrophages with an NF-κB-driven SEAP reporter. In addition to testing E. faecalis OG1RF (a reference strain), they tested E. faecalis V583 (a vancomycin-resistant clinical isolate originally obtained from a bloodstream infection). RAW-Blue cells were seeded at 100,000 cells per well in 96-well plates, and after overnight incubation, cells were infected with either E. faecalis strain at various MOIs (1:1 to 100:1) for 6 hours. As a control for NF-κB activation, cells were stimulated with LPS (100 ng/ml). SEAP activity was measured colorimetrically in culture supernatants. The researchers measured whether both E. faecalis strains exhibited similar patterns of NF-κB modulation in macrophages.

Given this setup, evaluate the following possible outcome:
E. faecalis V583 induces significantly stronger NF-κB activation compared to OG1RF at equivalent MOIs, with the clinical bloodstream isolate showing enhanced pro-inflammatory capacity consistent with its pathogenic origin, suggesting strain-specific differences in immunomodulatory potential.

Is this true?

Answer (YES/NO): NO